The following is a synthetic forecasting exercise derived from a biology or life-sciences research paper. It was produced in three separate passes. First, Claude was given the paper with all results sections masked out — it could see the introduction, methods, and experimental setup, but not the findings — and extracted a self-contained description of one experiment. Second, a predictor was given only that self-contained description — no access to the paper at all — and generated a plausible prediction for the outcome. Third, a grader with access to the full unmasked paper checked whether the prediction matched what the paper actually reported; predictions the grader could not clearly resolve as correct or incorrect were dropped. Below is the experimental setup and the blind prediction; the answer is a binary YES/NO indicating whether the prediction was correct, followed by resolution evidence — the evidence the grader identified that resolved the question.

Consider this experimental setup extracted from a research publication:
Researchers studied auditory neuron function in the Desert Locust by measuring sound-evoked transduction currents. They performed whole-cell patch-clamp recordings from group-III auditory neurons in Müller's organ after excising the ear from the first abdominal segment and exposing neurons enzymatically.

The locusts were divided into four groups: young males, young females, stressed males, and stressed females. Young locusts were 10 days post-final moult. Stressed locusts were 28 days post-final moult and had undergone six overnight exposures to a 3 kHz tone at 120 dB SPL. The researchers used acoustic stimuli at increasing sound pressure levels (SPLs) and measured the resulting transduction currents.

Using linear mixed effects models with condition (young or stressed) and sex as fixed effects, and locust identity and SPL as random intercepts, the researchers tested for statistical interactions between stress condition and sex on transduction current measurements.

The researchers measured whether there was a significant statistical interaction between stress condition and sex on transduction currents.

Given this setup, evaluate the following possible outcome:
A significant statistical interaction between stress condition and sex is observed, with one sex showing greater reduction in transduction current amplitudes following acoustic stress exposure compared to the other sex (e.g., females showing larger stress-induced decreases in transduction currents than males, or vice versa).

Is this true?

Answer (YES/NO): NO